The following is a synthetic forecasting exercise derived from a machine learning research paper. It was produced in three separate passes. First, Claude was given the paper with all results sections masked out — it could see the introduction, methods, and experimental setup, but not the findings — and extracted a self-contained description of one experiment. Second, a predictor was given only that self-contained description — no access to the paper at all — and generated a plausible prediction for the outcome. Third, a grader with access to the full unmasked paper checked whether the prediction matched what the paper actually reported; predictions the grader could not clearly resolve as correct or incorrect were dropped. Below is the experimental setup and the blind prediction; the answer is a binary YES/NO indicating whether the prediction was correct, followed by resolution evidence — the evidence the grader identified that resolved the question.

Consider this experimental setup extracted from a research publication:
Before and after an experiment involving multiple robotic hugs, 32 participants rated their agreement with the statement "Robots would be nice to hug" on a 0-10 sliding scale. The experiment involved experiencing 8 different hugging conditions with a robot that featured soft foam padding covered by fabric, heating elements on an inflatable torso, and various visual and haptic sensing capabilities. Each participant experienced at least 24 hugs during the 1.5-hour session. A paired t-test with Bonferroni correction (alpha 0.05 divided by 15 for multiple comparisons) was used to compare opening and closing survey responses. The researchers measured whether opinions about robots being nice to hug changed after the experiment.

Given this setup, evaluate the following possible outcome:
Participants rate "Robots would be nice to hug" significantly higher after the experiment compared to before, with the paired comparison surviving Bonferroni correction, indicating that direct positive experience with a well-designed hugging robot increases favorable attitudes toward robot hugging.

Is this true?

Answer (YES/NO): YES